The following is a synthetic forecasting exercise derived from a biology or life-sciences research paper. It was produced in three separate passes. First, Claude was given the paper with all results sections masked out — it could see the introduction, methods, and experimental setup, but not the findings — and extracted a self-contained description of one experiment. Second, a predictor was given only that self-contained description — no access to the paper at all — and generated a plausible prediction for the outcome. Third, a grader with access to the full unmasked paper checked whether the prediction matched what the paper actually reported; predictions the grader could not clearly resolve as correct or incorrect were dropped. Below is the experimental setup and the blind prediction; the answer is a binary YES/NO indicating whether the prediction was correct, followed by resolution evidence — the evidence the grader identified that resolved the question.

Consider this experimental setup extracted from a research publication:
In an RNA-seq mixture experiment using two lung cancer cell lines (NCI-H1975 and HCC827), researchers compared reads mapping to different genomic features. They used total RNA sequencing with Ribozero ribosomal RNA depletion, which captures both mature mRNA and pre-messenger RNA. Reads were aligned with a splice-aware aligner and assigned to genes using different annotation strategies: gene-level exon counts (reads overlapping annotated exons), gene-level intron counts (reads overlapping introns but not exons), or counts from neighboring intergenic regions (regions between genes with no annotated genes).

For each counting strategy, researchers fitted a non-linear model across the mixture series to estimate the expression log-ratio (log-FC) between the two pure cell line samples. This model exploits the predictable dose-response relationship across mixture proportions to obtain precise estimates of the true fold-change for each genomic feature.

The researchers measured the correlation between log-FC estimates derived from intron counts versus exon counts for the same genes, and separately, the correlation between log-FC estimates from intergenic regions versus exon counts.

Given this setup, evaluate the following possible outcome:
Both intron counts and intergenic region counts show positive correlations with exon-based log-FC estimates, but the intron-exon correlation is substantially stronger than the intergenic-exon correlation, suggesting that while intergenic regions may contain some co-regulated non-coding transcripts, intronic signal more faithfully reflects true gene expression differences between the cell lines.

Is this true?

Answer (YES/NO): YES